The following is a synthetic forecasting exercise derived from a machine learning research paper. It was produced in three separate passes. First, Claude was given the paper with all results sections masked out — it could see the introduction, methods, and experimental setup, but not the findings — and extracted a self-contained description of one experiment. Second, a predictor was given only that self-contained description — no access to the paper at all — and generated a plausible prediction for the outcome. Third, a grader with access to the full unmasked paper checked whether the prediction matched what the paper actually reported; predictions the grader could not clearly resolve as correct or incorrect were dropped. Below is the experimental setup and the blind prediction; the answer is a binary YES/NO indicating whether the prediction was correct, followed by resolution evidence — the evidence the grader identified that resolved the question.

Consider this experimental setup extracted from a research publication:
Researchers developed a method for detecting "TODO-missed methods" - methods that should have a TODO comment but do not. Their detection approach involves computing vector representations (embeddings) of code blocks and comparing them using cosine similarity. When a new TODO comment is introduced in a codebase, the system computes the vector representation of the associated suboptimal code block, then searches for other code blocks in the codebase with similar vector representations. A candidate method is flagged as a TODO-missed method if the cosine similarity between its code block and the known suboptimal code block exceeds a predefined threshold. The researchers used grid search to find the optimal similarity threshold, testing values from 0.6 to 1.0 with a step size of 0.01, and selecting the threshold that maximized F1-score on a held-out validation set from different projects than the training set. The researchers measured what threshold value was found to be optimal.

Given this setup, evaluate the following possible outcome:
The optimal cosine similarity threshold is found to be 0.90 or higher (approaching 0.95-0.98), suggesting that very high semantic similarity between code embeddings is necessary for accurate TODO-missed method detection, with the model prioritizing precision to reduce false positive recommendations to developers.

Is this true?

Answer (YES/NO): YES